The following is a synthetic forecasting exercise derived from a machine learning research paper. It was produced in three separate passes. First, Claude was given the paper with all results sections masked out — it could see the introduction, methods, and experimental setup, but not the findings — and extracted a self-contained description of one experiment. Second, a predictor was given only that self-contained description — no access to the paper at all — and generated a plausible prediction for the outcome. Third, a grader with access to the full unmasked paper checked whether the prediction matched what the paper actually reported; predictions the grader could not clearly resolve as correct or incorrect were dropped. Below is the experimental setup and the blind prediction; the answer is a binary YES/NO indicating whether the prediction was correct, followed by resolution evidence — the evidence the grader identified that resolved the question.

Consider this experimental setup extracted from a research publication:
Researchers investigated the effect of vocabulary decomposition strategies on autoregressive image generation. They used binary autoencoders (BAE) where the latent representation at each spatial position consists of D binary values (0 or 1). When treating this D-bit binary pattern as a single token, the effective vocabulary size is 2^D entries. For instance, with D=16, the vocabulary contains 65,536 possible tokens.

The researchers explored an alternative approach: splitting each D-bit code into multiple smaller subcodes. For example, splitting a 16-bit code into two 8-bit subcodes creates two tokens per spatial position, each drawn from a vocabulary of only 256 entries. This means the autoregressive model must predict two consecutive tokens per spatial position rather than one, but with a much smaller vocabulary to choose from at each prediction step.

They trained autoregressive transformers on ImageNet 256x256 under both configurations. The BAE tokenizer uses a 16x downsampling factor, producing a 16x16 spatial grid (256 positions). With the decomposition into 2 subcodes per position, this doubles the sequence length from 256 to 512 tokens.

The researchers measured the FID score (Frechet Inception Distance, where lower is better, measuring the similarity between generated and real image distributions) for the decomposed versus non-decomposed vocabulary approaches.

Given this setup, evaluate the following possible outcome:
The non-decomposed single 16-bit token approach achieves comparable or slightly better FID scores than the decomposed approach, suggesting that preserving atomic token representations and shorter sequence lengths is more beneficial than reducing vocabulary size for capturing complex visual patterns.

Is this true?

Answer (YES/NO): NO